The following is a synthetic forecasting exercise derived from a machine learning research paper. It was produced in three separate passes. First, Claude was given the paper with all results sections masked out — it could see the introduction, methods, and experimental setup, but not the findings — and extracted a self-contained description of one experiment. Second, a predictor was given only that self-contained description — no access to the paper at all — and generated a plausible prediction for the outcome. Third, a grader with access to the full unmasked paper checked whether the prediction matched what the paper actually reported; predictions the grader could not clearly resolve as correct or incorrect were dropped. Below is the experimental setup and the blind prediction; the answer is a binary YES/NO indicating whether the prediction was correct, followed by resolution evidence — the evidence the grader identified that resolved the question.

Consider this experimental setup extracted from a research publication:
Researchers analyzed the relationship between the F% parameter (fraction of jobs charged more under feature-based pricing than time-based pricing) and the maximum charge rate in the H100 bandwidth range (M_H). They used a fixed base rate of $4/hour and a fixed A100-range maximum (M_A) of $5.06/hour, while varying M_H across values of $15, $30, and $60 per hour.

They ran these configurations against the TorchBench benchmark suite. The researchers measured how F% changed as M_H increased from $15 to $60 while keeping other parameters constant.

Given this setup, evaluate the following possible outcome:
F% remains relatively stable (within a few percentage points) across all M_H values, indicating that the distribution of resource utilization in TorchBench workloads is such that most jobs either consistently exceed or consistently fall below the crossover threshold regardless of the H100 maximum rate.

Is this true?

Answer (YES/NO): NO